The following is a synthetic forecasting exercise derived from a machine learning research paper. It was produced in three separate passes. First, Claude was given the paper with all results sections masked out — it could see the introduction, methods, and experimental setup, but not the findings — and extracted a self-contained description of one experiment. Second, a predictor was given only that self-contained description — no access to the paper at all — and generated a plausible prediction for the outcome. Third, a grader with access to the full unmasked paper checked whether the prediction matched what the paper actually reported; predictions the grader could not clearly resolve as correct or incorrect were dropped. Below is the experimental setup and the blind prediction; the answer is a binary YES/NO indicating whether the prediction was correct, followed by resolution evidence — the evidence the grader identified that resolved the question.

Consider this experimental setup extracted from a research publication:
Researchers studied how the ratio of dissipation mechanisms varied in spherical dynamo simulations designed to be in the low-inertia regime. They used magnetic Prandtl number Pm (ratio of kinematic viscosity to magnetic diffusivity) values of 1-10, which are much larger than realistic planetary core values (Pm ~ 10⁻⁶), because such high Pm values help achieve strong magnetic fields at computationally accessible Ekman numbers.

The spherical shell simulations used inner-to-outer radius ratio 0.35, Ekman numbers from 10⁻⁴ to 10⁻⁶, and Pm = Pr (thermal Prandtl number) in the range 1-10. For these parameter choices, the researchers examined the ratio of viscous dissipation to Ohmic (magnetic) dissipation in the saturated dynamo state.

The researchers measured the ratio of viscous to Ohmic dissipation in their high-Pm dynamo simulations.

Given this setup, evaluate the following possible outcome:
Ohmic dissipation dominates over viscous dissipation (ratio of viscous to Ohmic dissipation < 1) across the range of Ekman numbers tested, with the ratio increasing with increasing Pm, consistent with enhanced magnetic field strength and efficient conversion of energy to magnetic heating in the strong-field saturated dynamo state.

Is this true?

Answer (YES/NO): NO